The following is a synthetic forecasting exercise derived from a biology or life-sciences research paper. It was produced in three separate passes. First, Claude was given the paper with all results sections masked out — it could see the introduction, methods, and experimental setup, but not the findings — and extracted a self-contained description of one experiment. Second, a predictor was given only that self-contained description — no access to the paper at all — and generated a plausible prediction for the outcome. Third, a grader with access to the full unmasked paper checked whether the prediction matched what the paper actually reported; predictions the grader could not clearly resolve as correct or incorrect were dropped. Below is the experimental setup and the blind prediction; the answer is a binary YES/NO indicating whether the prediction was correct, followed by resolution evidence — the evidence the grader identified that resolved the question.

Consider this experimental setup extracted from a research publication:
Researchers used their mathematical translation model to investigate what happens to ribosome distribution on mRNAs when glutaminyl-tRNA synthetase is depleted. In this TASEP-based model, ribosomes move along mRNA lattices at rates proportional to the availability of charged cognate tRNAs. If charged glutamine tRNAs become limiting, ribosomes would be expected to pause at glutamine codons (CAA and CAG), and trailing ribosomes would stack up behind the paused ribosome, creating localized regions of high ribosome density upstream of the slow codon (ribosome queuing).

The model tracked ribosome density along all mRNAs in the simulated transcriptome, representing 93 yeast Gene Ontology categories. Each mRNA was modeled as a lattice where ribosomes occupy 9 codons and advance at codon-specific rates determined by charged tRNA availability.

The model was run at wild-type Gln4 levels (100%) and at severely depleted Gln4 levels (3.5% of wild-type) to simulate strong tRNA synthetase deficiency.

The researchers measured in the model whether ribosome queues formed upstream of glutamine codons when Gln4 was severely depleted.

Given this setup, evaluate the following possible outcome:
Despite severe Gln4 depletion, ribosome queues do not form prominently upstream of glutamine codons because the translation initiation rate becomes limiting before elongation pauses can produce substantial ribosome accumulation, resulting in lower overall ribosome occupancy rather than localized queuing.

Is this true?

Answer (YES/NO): YES